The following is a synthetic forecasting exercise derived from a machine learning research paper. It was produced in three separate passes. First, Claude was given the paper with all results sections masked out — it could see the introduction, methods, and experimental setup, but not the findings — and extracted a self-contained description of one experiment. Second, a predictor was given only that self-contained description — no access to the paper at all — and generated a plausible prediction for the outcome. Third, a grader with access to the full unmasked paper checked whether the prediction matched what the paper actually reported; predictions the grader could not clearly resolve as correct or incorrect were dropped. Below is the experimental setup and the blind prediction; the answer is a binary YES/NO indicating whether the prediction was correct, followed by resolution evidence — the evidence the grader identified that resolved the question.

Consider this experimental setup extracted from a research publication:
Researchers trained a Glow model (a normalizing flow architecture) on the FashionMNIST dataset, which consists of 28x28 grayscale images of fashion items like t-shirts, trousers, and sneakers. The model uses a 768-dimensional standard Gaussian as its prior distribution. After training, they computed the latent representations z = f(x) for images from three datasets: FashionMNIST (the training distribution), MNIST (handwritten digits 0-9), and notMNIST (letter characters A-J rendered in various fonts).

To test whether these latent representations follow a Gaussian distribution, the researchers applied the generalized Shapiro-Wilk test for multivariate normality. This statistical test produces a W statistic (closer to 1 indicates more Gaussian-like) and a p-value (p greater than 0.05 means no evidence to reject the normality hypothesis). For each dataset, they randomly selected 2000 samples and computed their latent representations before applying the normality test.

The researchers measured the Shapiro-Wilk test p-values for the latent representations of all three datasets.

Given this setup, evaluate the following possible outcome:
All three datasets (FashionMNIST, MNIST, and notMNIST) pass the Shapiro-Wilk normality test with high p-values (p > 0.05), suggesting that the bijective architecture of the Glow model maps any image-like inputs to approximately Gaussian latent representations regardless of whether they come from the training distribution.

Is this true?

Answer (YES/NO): YES